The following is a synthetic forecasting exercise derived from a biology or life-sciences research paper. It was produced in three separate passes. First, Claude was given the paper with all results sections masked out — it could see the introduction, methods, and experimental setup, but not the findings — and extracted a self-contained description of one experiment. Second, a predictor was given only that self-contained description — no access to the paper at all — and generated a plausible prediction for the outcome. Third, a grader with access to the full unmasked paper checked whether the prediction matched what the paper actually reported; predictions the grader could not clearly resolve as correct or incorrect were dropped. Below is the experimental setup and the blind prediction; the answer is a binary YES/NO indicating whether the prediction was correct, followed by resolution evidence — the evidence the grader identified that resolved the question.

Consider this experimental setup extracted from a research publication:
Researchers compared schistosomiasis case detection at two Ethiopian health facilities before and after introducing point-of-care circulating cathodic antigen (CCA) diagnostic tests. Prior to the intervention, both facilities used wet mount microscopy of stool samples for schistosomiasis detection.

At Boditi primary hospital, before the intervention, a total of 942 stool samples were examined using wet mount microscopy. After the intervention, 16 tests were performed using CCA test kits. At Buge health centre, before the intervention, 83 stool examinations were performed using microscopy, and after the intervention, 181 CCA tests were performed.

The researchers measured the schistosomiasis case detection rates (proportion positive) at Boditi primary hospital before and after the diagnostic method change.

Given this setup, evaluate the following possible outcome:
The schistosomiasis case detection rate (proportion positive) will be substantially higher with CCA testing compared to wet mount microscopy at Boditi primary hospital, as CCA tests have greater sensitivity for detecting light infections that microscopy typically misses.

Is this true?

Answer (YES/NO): YES